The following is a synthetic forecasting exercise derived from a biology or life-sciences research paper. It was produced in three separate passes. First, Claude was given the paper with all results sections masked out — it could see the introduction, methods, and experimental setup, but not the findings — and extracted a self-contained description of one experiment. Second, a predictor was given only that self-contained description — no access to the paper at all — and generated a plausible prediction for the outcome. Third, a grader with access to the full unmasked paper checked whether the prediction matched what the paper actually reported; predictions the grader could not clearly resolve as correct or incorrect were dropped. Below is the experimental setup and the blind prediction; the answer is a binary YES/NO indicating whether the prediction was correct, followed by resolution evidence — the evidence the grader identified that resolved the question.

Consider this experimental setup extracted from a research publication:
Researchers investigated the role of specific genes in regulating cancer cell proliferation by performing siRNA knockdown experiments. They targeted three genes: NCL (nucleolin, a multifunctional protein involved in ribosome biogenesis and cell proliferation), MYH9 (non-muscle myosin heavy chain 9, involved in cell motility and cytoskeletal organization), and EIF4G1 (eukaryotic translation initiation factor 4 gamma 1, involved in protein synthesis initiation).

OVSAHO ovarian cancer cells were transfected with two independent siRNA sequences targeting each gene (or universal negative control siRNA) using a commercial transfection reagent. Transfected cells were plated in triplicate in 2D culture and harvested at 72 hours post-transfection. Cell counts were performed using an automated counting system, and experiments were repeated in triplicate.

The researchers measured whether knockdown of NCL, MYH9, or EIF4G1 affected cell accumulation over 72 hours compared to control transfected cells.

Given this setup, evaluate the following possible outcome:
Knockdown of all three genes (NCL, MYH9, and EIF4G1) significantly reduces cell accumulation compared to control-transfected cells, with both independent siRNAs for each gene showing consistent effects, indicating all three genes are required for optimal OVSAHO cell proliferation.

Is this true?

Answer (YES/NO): YES